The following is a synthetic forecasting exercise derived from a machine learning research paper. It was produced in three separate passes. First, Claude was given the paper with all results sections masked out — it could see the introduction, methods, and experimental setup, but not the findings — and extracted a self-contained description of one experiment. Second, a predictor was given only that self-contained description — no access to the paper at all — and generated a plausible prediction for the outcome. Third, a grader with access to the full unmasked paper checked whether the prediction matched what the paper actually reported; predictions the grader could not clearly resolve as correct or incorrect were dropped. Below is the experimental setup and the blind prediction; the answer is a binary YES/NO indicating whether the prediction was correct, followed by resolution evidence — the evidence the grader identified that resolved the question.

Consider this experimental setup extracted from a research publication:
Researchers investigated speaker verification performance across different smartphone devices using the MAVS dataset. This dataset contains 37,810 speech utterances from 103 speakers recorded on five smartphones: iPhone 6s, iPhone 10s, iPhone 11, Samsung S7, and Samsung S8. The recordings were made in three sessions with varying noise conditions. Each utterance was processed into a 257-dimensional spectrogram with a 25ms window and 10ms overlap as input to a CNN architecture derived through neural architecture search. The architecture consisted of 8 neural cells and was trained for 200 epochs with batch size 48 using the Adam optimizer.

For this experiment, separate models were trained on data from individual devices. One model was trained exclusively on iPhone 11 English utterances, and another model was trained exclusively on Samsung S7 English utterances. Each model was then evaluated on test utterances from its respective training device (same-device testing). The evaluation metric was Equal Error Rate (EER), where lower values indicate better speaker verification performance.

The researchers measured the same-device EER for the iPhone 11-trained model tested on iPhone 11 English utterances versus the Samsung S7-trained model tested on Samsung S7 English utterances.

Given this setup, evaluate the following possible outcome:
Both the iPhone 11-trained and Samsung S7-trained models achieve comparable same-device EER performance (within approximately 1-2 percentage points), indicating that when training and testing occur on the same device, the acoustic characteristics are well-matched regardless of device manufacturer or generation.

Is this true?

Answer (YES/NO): NO